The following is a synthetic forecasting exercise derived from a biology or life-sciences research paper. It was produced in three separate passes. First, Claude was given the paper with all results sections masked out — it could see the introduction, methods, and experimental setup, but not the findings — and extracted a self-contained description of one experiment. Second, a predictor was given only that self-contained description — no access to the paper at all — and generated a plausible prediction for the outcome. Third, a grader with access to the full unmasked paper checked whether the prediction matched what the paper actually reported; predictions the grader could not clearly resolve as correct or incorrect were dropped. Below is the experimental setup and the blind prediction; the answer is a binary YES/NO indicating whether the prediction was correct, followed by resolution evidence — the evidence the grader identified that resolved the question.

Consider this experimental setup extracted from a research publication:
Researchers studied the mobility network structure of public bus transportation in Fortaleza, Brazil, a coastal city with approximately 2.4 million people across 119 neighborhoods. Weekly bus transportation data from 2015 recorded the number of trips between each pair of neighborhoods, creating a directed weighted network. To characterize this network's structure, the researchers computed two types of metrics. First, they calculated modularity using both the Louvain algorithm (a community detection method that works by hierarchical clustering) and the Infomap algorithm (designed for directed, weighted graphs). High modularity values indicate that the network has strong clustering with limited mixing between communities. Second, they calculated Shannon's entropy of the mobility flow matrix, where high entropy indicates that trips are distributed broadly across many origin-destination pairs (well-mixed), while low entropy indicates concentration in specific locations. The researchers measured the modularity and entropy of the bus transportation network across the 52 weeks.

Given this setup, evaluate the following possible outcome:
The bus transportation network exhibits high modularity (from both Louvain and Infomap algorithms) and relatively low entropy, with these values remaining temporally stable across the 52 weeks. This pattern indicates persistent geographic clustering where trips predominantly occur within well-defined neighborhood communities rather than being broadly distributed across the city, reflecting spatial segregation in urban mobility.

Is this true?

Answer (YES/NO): NO